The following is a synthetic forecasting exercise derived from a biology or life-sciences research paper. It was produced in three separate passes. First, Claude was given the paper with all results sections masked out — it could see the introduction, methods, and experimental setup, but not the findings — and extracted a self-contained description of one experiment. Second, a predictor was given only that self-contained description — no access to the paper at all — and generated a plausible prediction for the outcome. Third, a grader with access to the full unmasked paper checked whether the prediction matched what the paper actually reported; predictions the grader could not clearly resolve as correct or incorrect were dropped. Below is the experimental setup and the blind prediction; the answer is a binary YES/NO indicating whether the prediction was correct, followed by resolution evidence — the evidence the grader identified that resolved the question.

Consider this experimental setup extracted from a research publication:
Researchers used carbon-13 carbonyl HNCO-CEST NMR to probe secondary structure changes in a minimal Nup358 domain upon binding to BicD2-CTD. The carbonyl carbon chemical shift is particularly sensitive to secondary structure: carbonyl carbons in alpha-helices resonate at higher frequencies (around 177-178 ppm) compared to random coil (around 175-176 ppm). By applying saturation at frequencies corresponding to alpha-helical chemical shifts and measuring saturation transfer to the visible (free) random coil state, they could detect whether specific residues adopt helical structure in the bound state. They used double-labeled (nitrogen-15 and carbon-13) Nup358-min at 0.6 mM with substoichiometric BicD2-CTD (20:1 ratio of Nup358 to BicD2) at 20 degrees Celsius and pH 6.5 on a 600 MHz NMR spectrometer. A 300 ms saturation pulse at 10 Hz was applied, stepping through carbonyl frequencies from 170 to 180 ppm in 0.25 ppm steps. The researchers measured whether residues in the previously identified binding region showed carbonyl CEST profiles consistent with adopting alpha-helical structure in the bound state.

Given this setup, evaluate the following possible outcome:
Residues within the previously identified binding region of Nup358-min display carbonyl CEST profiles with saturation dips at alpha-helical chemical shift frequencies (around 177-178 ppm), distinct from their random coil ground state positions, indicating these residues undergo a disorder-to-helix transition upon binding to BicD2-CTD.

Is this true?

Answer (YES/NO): YES